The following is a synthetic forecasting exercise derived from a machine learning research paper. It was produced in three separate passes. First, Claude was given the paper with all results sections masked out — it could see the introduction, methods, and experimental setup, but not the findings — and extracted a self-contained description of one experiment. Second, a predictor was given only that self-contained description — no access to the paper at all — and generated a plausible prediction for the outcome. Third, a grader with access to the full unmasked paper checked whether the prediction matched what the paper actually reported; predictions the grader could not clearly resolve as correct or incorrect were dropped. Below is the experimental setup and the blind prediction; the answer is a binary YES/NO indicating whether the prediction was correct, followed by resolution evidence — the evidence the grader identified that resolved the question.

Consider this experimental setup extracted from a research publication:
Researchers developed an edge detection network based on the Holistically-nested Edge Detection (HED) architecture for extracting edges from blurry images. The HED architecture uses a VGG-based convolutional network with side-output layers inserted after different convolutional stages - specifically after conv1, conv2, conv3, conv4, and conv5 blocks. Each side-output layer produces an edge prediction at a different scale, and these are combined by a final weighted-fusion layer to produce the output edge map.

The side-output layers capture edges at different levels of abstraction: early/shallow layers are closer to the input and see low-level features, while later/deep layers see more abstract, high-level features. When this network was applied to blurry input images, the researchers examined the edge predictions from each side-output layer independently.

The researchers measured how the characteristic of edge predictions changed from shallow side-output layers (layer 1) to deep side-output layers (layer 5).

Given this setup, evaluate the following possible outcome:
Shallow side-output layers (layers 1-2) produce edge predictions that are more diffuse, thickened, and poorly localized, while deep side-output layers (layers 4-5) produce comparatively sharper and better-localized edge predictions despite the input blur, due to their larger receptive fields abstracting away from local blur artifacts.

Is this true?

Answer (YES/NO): NO